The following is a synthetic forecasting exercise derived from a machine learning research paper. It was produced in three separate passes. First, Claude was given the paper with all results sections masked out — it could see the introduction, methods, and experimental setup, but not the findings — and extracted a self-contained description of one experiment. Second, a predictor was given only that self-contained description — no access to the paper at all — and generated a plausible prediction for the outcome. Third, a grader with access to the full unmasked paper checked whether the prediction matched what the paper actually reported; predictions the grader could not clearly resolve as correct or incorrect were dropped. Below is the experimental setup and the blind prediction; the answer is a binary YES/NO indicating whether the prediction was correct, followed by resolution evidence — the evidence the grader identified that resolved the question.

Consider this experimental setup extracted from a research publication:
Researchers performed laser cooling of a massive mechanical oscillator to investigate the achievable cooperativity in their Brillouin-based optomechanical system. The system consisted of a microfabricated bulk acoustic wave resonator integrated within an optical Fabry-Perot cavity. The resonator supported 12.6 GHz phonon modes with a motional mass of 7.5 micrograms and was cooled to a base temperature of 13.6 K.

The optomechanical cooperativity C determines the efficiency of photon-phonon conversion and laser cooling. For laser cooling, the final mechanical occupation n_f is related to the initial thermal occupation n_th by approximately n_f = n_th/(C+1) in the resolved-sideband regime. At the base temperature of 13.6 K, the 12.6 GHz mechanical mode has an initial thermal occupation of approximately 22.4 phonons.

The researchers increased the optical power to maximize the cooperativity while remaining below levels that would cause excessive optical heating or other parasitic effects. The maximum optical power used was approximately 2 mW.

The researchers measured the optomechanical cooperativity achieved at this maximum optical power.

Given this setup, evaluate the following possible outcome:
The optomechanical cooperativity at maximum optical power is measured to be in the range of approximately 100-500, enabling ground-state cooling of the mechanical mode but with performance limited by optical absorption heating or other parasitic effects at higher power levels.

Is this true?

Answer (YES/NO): NO